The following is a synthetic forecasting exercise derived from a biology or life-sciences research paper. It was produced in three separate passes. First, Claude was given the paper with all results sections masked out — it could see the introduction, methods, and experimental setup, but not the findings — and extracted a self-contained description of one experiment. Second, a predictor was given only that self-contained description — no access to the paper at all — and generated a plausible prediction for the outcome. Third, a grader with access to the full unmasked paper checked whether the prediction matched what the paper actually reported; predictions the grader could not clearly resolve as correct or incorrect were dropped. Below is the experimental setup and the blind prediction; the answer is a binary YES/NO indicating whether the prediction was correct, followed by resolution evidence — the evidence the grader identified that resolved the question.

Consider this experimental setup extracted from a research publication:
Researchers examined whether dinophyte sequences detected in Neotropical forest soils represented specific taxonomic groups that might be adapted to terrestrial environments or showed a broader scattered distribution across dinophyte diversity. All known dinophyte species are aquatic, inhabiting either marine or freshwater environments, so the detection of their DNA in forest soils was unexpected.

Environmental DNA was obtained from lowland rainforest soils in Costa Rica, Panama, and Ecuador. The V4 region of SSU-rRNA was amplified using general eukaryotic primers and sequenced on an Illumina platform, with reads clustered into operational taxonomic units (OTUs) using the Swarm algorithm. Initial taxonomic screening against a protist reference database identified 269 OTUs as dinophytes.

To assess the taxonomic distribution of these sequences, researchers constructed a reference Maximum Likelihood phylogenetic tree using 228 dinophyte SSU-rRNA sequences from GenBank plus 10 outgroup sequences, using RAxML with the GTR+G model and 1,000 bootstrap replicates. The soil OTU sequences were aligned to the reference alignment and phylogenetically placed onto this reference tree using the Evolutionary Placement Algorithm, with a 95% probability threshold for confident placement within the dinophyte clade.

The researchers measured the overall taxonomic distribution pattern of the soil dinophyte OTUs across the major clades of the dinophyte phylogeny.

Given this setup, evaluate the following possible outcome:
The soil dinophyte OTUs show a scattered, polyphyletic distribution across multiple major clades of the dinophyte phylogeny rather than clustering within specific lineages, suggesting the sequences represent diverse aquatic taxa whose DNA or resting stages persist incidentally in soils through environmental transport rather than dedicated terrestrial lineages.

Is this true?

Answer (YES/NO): YES